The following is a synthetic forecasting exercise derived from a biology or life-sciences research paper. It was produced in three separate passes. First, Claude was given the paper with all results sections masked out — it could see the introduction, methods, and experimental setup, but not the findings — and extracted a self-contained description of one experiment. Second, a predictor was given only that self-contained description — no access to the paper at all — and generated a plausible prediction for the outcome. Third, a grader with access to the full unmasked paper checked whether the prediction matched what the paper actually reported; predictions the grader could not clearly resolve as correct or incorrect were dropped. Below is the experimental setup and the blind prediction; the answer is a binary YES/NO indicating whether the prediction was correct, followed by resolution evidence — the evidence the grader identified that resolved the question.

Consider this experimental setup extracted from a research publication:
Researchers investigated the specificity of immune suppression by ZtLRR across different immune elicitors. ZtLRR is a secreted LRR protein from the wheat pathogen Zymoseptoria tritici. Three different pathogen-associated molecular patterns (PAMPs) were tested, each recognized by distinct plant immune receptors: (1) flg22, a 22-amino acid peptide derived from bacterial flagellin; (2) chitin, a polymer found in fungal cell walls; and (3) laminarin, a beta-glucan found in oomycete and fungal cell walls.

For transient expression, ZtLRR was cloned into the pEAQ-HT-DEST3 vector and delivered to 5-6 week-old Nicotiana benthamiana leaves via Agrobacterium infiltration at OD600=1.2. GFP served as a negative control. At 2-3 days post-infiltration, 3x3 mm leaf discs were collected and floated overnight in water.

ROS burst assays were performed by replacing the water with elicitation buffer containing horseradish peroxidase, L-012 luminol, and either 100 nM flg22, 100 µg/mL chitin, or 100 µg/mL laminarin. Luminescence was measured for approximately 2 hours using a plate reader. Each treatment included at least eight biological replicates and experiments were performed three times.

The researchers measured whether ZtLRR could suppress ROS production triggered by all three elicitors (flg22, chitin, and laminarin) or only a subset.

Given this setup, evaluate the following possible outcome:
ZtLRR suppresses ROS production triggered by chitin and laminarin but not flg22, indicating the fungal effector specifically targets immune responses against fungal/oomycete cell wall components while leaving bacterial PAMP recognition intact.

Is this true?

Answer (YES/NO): NO